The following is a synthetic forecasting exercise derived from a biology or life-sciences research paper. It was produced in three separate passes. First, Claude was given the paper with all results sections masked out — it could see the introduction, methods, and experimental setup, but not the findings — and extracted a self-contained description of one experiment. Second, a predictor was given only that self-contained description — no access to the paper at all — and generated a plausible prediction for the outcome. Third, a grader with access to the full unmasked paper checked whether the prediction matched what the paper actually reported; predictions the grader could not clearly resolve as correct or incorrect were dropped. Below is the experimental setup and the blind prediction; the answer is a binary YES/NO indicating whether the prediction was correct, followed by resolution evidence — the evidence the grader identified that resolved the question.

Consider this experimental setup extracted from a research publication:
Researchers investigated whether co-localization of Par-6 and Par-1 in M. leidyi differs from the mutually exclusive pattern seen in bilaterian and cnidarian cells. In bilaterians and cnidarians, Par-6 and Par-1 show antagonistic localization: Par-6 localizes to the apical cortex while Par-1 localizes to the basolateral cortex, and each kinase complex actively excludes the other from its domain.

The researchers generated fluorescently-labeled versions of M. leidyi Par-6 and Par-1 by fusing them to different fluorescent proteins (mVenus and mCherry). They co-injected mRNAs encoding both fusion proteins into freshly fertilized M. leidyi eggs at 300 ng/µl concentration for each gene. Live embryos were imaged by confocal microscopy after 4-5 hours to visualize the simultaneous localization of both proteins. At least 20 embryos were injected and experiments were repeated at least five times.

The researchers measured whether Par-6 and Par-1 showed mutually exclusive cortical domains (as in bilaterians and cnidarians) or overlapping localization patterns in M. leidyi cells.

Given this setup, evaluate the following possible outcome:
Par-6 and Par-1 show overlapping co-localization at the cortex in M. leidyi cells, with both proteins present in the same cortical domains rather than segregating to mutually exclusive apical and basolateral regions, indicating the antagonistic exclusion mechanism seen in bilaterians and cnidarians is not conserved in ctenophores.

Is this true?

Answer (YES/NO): NO